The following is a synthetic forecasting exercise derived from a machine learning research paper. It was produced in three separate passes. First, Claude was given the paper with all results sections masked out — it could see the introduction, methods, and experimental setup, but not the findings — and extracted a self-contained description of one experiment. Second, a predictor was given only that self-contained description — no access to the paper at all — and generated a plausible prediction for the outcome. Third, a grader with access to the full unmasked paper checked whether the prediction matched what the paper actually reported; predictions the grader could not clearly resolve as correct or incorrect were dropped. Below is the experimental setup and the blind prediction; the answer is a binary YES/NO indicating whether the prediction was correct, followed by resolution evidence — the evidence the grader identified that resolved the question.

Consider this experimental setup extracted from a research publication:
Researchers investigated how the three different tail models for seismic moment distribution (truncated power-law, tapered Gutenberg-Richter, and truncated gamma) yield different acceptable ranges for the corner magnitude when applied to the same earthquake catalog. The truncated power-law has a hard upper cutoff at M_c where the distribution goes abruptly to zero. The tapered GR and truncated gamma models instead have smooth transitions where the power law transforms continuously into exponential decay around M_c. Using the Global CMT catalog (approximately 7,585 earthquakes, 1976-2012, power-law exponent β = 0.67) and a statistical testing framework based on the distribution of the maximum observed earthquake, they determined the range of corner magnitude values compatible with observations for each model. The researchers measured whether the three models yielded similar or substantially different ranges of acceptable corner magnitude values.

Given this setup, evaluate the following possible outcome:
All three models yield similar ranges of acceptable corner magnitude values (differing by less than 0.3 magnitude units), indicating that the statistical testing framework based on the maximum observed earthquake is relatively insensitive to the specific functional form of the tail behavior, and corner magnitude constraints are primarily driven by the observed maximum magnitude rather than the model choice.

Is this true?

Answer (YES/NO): NO